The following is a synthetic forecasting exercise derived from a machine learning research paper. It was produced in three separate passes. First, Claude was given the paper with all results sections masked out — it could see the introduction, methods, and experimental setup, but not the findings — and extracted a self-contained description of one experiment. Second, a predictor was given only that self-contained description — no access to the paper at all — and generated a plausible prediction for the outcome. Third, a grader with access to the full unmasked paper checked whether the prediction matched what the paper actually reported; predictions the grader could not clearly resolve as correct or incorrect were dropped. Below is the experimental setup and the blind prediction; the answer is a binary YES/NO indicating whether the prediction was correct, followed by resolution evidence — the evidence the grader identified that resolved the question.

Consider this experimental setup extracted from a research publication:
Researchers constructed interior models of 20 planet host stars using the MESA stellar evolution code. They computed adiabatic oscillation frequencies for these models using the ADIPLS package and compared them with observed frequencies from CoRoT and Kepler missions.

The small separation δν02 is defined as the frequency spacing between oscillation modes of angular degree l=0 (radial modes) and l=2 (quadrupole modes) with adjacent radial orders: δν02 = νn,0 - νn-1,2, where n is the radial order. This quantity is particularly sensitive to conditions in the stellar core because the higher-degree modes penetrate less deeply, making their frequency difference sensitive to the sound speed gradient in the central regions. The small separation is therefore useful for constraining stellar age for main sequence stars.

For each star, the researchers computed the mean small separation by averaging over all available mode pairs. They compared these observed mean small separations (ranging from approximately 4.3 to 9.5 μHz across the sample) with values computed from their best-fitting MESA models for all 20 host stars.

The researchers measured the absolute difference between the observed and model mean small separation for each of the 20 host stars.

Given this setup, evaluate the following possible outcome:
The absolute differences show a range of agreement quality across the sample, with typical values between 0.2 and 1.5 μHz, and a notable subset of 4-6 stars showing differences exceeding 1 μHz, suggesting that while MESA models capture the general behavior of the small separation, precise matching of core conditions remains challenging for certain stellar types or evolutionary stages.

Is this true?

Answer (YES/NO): NO